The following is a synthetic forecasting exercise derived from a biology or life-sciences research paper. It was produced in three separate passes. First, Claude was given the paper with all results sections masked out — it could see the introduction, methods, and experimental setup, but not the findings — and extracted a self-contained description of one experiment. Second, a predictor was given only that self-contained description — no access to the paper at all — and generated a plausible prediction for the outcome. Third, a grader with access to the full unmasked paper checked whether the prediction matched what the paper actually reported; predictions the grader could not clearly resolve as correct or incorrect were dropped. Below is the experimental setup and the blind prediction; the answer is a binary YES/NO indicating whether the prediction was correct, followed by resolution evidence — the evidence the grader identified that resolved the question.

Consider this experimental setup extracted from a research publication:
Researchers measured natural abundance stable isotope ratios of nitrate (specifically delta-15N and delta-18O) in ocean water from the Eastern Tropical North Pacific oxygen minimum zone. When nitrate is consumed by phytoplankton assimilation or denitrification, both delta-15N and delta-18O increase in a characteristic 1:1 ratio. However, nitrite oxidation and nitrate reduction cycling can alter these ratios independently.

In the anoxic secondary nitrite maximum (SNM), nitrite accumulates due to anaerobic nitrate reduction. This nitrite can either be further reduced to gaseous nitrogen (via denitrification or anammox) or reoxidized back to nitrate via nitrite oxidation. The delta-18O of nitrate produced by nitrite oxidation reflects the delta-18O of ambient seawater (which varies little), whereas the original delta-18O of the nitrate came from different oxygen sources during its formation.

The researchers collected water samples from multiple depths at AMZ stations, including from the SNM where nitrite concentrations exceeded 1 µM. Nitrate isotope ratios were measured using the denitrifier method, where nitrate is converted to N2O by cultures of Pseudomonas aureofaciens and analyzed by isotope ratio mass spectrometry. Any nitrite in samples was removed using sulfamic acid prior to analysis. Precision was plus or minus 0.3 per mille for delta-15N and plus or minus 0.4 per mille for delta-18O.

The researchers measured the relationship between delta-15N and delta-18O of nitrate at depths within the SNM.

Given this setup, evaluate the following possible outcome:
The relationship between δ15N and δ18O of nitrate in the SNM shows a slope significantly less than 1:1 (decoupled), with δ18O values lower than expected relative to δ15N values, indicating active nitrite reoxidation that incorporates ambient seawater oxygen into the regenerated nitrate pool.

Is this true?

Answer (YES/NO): YES